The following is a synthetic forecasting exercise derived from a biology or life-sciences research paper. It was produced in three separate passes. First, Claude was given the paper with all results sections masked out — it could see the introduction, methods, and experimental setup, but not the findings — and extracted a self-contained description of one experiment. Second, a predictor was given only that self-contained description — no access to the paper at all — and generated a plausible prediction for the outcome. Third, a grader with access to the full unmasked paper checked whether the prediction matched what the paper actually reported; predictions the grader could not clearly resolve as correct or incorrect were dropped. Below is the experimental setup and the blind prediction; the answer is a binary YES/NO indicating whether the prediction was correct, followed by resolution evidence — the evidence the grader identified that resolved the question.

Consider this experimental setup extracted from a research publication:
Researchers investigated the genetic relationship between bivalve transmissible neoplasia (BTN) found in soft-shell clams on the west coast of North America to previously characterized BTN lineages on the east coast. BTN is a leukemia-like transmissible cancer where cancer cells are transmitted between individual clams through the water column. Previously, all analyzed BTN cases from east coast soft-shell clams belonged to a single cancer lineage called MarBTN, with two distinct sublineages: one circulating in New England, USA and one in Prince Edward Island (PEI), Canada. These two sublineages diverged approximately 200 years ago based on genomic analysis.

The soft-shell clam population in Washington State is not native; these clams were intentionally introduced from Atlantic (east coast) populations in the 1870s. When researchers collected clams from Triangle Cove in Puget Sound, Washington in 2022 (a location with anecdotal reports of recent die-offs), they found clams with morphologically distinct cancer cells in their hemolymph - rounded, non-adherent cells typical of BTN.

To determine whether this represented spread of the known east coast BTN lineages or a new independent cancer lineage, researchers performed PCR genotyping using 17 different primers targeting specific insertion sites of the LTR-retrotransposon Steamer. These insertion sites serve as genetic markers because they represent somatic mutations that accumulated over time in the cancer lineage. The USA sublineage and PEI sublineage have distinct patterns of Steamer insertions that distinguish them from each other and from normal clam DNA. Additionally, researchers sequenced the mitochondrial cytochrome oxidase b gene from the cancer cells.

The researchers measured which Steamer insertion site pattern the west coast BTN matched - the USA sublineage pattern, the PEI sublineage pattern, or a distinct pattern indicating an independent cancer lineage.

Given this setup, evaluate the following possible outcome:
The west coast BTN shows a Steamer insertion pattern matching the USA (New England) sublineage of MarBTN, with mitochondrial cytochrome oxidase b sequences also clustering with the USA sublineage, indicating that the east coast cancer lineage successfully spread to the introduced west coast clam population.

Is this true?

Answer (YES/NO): YES